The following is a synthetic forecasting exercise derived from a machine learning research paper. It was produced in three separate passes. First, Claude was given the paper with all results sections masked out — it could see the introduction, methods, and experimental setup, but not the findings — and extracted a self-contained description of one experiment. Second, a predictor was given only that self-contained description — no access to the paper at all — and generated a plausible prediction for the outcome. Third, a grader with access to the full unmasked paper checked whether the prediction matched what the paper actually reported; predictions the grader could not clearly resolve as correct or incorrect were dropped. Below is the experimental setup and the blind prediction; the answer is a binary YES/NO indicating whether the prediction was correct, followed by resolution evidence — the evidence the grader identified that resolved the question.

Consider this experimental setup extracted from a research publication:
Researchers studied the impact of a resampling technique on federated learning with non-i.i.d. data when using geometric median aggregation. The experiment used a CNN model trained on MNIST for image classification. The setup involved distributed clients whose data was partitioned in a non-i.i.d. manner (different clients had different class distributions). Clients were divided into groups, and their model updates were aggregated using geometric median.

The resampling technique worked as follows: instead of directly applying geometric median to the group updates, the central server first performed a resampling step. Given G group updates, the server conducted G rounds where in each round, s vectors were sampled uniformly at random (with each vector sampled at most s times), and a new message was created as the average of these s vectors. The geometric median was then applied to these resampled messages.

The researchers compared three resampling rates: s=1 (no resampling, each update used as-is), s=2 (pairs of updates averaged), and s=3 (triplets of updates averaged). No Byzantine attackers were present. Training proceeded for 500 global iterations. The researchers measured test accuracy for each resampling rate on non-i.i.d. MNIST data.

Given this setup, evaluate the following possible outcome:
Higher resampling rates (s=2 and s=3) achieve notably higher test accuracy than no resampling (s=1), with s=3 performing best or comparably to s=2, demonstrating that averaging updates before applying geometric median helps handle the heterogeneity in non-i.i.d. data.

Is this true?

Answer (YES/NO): YES